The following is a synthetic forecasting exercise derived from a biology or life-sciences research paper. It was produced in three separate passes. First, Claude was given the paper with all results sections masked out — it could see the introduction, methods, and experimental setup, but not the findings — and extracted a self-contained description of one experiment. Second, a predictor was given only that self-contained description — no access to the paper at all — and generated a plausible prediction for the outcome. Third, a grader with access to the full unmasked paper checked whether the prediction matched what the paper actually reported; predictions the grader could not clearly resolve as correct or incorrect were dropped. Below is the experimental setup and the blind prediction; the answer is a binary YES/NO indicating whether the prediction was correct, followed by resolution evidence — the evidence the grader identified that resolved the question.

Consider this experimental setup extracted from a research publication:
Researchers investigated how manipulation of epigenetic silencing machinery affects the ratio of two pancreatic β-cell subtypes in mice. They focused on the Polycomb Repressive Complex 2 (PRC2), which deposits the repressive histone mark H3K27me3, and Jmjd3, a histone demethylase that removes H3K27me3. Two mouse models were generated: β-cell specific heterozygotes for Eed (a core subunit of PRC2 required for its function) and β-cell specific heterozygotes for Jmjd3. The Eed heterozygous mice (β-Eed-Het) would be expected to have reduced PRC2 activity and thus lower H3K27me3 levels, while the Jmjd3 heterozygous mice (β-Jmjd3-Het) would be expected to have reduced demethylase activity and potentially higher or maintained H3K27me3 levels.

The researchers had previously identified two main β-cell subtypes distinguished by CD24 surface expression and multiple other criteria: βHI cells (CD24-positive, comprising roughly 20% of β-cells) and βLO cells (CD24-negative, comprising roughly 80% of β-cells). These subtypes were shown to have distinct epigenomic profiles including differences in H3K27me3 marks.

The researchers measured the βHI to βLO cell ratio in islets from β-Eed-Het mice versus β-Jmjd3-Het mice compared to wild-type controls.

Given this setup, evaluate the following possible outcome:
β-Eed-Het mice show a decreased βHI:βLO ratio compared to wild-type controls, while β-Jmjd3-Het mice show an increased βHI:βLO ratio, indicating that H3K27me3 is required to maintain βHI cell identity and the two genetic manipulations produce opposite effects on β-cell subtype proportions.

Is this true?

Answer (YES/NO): NO